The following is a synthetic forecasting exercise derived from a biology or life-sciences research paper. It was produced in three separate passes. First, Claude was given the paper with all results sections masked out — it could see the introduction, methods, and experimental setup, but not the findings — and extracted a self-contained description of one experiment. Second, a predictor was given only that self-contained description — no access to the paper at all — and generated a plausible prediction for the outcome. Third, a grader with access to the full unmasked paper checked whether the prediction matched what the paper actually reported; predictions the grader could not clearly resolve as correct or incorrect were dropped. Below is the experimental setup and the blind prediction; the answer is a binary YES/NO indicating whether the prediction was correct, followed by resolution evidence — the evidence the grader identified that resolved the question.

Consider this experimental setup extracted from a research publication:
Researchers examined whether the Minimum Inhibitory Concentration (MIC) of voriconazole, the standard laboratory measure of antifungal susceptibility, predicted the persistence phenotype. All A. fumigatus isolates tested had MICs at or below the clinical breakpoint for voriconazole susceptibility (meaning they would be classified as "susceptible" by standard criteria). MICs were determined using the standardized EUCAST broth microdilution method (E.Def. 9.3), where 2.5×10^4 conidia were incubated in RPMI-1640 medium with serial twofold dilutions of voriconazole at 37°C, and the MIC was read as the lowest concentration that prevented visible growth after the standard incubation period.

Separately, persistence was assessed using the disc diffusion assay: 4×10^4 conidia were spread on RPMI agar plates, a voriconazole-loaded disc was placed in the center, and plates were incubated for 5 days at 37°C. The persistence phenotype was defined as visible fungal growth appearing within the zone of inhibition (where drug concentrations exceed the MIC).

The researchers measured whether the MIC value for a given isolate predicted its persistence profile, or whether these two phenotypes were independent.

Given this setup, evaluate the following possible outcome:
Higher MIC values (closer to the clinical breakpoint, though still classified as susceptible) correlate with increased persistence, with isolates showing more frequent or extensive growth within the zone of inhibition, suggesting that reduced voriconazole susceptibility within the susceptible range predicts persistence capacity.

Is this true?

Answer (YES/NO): NO